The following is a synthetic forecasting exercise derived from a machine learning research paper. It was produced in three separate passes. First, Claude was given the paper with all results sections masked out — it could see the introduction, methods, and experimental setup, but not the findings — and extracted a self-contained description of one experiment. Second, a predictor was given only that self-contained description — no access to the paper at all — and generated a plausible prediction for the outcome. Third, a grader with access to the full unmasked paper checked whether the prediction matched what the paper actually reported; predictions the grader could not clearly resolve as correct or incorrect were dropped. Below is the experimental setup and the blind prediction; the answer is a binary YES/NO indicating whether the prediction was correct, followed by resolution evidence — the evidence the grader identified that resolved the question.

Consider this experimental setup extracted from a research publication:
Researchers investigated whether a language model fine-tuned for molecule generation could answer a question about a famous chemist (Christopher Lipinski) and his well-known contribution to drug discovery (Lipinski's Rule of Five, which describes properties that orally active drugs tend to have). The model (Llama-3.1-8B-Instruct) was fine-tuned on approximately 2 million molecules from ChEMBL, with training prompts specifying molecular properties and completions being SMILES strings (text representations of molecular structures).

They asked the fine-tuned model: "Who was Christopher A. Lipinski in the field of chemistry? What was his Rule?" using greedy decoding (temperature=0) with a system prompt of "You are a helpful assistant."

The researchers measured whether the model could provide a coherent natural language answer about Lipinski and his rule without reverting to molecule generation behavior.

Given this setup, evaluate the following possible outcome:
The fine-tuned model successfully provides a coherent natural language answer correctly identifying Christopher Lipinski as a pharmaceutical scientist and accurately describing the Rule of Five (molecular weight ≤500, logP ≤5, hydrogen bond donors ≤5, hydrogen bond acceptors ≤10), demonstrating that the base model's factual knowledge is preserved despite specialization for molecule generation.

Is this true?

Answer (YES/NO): NO